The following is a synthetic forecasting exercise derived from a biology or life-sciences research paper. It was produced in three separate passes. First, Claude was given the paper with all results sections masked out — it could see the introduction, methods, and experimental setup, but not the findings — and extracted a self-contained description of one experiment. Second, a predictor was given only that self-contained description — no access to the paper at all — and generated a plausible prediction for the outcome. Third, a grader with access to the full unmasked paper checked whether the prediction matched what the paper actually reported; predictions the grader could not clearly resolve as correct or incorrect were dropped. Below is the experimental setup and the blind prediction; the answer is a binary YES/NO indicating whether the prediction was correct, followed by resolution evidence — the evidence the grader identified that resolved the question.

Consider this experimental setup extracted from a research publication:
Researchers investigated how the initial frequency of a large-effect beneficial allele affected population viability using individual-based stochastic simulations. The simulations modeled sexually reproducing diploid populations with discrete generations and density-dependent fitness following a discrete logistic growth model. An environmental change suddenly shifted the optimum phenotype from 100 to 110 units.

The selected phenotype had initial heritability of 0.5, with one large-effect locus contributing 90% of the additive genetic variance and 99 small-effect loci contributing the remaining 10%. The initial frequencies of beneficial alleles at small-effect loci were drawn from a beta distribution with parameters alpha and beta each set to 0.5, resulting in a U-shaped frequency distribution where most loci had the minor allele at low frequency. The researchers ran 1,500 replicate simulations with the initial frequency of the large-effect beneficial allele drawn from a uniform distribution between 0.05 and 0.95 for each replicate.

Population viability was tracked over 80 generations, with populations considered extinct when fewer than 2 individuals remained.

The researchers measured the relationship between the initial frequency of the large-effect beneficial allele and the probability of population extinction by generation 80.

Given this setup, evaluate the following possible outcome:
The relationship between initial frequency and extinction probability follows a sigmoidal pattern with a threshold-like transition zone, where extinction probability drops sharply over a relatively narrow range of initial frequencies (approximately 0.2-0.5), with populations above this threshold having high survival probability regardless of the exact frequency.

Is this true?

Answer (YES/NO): NO